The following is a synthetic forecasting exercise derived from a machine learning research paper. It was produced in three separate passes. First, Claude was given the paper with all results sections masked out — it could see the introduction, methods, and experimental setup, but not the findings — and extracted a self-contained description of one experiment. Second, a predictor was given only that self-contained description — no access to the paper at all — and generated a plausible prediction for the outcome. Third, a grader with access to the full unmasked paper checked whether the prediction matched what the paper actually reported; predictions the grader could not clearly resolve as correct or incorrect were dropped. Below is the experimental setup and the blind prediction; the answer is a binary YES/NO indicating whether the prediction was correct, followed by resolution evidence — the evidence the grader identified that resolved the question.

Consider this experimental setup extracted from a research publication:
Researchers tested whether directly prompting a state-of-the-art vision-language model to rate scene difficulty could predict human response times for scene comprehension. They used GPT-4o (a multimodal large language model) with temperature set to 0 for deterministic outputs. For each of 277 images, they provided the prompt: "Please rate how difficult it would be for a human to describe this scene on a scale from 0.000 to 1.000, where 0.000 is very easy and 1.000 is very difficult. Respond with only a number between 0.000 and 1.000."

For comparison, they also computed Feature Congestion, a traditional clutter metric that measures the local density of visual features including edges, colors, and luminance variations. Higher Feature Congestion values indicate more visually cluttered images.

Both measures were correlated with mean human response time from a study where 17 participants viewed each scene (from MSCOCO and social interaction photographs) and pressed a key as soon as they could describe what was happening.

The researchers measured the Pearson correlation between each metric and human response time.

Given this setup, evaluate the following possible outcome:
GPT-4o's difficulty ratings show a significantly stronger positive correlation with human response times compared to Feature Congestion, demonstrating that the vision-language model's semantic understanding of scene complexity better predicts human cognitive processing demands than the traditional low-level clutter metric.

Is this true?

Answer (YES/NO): YES